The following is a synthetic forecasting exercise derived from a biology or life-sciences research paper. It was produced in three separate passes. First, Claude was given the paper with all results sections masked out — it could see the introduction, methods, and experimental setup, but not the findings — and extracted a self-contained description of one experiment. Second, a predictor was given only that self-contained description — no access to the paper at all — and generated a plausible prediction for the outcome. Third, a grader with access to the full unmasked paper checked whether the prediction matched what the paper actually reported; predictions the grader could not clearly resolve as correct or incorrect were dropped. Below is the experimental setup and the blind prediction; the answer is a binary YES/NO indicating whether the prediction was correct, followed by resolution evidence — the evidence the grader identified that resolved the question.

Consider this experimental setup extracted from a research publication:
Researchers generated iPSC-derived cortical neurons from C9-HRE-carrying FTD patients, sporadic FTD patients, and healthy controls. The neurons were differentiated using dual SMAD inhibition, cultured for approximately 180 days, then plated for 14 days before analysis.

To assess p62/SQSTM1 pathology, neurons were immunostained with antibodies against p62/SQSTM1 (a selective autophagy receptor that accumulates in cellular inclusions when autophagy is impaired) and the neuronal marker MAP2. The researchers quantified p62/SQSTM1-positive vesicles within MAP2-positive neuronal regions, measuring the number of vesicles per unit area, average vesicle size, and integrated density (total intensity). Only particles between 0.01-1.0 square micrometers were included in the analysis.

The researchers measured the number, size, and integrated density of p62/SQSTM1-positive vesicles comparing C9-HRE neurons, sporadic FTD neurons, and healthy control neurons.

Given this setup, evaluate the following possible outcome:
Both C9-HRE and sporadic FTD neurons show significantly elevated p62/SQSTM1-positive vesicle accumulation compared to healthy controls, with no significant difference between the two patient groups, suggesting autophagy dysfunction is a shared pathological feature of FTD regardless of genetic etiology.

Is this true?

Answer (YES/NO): NO